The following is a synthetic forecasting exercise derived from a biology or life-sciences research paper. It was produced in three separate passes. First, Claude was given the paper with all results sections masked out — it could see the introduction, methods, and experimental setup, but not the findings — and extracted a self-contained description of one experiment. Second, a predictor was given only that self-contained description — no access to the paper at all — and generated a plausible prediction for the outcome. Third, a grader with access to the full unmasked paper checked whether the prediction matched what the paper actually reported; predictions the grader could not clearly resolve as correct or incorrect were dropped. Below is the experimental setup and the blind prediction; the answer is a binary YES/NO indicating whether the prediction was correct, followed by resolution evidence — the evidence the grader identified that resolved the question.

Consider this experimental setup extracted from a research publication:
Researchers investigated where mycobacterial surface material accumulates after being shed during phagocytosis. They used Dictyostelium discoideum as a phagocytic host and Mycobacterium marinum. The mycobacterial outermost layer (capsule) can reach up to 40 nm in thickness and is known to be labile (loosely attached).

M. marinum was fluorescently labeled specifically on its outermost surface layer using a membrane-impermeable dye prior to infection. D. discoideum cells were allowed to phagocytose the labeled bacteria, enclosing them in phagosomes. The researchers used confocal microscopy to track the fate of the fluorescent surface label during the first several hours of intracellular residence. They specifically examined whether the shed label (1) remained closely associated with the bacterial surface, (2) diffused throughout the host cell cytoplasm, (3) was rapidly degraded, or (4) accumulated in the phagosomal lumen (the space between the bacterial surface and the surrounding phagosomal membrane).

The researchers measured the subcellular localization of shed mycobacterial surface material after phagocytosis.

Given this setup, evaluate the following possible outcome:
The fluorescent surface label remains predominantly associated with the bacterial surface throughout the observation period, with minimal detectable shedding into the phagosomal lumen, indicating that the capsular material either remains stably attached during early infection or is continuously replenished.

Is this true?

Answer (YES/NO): NO